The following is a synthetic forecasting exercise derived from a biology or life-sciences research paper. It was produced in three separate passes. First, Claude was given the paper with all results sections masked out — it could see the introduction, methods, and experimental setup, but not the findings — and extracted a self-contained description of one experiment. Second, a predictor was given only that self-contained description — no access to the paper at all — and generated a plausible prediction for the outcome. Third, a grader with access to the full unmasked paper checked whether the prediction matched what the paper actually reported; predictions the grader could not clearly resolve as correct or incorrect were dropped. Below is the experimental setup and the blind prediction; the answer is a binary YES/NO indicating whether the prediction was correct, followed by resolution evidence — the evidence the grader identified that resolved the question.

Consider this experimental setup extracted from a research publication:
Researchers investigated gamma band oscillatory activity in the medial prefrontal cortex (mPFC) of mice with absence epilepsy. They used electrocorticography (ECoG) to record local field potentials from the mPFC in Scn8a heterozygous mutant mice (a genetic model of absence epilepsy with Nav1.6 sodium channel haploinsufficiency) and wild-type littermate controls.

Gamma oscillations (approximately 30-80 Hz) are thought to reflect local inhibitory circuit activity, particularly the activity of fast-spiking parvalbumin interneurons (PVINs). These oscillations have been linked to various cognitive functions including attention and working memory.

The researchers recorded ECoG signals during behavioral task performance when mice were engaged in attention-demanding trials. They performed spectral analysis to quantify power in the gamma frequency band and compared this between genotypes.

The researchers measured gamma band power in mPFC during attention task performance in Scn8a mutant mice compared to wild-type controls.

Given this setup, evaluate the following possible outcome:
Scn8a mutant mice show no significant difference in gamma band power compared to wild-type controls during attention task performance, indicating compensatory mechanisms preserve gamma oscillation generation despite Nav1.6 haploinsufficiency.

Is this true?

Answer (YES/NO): NO